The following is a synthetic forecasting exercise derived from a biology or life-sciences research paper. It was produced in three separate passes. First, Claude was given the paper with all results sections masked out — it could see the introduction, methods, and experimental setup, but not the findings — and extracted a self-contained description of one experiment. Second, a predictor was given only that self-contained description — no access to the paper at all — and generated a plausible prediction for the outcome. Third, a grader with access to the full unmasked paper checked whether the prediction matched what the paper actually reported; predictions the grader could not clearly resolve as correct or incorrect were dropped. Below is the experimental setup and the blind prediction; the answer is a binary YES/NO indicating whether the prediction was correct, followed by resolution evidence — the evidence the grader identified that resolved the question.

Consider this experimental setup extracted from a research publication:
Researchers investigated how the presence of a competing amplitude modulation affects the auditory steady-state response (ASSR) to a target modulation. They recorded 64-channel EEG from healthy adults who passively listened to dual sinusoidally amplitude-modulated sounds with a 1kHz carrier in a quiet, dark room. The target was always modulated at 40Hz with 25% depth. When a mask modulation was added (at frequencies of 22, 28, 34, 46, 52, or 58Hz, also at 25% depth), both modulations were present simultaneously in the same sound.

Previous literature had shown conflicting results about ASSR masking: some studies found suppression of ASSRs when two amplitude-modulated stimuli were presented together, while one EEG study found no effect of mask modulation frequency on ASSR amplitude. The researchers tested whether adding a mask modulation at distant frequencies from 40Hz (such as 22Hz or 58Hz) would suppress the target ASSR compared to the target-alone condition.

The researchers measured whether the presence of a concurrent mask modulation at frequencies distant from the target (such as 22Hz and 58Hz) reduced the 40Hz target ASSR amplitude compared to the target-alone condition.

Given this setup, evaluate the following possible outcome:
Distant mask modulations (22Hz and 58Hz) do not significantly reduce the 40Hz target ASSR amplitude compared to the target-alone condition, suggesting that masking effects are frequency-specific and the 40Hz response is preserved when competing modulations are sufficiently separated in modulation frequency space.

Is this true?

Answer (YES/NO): NO